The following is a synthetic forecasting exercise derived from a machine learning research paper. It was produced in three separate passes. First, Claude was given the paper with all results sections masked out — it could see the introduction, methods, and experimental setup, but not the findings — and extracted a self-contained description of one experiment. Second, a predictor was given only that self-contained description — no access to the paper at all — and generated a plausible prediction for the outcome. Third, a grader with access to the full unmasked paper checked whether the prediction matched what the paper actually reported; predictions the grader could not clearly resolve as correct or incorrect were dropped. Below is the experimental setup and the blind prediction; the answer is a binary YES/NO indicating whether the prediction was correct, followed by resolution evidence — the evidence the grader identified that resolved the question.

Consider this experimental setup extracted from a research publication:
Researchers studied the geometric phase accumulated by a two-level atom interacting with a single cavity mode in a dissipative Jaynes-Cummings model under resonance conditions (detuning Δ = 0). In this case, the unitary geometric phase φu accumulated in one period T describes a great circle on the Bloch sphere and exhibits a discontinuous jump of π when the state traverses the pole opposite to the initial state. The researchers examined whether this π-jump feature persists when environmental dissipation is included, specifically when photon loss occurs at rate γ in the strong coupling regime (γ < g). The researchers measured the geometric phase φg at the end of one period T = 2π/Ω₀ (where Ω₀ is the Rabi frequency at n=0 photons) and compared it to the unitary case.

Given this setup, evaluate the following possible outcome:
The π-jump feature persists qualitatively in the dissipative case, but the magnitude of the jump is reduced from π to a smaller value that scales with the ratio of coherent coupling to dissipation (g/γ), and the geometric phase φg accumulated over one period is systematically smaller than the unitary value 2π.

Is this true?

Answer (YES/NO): NO